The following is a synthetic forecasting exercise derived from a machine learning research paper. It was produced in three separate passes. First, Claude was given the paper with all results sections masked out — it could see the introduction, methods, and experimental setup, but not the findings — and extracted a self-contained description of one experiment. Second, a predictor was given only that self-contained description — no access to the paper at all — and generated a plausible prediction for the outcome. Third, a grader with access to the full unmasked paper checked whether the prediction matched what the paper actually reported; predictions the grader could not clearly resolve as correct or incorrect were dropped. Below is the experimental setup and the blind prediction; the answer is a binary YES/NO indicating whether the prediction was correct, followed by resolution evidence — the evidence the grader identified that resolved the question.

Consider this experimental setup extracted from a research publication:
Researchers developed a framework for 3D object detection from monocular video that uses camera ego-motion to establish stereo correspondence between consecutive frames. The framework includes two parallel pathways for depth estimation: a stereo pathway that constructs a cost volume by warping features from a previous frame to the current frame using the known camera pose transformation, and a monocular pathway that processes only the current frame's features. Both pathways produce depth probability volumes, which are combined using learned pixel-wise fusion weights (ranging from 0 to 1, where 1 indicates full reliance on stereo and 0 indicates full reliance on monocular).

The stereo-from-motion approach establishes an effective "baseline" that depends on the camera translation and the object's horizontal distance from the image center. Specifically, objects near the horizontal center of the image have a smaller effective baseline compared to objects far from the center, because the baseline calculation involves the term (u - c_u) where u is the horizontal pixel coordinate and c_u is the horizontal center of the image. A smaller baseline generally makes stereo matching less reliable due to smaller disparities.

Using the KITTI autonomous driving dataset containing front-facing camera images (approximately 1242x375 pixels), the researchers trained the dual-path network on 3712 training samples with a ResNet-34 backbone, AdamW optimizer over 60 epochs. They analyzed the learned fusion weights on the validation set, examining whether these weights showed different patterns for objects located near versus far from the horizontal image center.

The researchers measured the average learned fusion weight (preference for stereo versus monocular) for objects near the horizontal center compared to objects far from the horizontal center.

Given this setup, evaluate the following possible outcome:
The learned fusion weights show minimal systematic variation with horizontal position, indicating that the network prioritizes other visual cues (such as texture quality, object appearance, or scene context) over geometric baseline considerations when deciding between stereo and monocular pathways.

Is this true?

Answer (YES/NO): NO